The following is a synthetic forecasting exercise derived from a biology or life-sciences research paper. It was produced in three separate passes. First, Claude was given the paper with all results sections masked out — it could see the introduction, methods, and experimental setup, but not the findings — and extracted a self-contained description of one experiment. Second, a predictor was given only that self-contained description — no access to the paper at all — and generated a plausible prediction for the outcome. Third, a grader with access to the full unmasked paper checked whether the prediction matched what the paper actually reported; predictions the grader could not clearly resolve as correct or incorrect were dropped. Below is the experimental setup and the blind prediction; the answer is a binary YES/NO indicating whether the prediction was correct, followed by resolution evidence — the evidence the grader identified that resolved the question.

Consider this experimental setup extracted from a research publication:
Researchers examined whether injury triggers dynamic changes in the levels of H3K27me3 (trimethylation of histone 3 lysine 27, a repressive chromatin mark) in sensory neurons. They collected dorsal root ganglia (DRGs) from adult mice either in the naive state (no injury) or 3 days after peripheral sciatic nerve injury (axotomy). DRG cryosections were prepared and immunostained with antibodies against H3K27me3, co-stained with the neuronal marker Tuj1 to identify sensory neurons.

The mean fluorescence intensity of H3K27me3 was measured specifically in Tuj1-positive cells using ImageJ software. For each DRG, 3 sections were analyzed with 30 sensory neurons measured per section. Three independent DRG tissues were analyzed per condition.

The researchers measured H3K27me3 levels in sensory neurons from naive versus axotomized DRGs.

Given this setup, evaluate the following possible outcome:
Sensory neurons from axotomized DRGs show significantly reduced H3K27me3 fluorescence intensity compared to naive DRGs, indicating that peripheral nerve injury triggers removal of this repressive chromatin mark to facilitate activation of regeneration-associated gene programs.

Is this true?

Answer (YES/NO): NO